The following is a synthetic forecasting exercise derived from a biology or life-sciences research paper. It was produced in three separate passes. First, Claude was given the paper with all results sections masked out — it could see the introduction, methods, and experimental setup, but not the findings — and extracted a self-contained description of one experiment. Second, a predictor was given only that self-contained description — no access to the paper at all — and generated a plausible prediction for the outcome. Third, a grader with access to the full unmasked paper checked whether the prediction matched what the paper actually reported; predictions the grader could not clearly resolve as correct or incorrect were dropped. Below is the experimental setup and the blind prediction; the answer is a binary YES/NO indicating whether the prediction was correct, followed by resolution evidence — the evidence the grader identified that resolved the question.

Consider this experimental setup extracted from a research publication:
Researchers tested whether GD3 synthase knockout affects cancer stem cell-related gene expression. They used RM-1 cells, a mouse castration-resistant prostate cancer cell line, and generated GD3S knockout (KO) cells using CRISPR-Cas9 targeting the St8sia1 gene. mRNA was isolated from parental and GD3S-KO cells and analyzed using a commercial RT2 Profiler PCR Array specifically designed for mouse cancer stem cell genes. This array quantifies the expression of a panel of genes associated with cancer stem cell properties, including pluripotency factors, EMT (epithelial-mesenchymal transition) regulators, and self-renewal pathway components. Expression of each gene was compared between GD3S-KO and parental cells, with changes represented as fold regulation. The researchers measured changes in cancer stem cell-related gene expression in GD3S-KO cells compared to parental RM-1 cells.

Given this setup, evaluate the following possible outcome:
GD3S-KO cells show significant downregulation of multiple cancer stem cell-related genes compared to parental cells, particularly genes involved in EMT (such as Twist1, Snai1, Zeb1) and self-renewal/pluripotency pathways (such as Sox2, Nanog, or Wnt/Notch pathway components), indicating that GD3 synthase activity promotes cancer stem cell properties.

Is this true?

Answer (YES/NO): YES